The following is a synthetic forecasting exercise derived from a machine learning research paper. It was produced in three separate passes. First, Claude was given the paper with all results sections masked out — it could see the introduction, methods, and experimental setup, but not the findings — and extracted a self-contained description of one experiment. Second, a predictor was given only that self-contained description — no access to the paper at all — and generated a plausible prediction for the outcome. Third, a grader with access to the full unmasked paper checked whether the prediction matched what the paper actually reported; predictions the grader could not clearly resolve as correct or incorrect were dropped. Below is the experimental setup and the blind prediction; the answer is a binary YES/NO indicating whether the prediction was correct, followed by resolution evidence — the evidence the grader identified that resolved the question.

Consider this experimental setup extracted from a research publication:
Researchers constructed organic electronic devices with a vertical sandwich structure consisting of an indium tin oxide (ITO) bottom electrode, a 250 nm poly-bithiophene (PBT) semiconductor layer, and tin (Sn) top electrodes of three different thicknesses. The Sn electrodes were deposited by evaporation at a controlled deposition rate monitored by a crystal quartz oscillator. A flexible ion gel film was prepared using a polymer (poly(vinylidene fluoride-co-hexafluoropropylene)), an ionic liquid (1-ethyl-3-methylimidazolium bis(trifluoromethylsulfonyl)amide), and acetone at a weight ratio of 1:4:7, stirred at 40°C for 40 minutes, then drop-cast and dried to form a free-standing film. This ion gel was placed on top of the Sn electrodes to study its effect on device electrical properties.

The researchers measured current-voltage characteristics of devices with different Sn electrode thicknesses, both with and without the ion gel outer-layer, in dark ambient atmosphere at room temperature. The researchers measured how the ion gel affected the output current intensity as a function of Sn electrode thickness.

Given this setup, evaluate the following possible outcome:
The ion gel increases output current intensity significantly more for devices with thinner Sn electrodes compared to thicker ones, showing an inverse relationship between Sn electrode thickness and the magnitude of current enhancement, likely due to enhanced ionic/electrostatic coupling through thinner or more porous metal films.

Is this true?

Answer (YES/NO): NO